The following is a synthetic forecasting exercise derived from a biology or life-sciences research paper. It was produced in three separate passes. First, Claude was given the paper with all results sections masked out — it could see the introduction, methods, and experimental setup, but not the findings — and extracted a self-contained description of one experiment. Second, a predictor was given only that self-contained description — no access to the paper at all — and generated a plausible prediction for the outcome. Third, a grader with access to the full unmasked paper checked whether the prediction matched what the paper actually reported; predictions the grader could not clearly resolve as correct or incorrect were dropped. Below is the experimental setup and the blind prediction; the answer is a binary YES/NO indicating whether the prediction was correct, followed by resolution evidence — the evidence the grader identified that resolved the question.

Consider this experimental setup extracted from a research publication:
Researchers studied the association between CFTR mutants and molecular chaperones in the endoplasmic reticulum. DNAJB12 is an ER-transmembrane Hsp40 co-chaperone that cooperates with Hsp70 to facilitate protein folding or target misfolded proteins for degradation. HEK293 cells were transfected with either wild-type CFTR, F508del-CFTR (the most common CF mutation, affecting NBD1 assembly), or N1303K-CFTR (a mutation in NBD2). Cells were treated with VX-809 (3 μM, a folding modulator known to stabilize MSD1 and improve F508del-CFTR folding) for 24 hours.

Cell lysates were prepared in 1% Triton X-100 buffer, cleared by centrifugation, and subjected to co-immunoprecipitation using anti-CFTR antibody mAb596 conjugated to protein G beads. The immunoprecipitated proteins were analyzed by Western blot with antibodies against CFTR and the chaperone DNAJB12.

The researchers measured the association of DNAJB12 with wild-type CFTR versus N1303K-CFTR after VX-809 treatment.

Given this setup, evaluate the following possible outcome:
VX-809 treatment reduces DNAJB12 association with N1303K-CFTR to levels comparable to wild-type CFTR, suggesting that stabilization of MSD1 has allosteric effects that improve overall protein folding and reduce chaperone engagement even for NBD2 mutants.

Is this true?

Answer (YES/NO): NO